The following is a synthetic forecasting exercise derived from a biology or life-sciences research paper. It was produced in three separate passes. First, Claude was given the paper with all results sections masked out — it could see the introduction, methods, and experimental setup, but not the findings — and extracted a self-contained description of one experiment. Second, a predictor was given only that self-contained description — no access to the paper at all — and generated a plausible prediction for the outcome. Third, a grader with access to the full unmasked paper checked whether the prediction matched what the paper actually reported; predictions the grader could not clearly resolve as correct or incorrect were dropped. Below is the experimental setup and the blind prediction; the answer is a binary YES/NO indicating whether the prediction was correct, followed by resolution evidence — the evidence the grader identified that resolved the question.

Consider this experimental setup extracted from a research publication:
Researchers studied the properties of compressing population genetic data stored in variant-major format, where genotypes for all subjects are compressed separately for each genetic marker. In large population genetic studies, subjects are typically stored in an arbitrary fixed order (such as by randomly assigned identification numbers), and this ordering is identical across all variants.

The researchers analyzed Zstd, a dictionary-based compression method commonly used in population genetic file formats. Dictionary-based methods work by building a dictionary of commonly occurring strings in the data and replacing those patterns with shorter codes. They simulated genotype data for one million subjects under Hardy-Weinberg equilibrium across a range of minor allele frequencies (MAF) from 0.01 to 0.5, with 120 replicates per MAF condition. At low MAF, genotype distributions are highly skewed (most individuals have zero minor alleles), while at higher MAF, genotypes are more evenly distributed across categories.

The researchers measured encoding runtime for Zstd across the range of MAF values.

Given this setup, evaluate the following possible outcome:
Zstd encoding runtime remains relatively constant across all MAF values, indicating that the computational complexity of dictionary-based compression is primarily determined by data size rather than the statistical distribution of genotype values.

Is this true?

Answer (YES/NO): NO